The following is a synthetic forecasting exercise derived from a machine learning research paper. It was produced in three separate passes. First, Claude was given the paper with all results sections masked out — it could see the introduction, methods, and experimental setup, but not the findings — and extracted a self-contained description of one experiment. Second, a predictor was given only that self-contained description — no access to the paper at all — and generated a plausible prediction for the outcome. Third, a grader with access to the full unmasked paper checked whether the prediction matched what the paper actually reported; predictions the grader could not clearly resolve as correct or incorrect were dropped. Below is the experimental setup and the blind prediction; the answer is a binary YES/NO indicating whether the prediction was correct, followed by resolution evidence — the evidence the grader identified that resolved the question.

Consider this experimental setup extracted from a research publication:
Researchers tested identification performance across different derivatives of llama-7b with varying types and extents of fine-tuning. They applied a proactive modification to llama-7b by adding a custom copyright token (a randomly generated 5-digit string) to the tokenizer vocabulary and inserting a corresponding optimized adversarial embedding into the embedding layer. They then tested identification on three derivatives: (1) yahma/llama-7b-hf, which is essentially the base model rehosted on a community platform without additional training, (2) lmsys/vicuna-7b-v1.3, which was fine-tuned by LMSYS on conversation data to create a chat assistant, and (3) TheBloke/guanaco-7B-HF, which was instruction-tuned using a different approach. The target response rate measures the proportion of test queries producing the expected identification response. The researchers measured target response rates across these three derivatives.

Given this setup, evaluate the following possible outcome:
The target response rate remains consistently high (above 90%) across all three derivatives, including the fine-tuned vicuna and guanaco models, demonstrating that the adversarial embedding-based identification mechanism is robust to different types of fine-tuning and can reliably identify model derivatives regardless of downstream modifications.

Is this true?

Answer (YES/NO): NO